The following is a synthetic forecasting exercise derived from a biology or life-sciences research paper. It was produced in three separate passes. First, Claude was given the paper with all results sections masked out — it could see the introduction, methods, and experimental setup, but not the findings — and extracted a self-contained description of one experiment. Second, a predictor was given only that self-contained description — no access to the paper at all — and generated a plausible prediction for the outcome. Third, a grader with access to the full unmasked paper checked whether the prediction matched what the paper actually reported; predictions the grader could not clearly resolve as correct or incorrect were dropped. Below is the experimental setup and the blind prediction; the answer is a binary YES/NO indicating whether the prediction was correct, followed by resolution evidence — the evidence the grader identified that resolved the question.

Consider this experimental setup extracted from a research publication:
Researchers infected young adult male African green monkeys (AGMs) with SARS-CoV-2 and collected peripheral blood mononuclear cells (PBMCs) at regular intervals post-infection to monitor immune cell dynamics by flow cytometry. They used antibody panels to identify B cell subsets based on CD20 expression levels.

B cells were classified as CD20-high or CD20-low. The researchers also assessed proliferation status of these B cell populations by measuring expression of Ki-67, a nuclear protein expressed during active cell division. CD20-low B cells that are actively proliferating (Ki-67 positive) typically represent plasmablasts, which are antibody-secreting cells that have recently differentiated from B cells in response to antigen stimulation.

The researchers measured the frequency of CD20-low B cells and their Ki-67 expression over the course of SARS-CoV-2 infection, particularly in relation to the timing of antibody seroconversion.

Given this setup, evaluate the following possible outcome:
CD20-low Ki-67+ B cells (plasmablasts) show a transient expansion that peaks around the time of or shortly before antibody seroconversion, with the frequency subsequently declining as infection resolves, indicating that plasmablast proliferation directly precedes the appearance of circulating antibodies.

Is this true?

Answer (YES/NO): NO